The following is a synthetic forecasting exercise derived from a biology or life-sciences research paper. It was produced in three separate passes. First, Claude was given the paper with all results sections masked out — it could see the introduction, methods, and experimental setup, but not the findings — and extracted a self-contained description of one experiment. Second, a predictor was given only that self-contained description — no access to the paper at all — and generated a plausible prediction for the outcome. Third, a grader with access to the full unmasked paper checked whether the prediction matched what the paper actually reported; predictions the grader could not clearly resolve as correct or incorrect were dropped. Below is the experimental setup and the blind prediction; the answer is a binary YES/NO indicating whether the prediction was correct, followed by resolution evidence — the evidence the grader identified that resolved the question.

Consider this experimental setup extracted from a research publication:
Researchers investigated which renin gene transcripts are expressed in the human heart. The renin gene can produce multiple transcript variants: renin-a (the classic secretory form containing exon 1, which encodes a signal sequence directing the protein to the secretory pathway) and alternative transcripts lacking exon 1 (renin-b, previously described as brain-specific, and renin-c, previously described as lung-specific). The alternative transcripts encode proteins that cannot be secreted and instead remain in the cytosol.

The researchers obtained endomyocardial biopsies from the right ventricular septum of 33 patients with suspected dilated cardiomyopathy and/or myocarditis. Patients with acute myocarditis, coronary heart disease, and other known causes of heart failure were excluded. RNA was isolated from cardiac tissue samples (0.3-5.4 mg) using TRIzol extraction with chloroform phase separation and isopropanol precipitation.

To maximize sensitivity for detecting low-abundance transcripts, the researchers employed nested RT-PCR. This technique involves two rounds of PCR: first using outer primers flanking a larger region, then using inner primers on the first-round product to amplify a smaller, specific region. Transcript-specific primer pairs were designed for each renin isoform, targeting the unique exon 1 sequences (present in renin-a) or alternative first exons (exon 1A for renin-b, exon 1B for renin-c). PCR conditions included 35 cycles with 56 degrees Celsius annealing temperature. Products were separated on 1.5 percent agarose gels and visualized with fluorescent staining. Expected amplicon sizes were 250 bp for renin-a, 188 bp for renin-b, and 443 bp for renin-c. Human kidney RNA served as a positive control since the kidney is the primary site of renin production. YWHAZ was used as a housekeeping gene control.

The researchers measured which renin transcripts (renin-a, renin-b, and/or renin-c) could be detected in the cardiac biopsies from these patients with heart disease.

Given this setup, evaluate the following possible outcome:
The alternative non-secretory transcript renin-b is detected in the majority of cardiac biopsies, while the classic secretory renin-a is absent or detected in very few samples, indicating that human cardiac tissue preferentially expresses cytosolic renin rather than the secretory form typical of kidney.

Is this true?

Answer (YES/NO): NO